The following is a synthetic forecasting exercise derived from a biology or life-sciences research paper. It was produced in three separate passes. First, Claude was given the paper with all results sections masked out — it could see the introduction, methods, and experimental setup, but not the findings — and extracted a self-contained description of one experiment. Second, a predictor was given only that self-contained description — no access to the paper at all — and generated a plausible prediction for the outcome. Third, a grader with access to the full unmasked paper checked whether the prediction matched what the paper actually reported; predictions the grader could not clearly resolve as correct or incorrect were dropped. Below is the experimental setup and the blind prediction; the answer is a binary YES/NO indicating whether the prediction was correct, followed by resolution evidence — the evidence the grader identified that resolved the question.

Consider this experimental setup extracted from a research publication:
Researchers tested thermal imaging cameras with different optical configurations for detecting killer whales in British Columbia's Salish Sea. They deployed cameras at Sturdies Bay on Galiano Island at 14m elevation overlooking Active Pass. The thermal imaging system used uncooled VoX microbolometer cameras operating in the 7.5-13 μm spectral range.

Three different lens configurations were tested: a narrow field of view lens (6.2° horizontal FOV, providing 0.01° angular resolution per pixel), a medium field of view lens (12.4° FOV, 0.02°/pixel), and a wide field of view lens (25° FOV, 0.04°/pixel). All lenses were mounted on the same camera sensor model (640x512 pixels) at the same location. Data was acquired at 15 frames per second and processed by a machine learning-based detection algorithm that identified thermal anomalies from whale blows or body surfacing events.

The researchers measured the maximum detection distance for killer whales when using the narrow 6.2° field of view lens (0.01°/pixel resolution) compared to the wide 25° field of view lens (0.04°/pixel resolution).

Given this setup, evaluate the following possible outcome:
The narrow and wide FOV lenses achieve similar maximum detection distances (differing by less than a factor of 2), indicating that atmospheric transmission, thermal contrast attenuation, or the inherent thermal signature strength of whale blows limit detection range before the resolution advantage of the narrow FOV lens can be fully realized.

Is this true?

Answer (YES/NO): NO